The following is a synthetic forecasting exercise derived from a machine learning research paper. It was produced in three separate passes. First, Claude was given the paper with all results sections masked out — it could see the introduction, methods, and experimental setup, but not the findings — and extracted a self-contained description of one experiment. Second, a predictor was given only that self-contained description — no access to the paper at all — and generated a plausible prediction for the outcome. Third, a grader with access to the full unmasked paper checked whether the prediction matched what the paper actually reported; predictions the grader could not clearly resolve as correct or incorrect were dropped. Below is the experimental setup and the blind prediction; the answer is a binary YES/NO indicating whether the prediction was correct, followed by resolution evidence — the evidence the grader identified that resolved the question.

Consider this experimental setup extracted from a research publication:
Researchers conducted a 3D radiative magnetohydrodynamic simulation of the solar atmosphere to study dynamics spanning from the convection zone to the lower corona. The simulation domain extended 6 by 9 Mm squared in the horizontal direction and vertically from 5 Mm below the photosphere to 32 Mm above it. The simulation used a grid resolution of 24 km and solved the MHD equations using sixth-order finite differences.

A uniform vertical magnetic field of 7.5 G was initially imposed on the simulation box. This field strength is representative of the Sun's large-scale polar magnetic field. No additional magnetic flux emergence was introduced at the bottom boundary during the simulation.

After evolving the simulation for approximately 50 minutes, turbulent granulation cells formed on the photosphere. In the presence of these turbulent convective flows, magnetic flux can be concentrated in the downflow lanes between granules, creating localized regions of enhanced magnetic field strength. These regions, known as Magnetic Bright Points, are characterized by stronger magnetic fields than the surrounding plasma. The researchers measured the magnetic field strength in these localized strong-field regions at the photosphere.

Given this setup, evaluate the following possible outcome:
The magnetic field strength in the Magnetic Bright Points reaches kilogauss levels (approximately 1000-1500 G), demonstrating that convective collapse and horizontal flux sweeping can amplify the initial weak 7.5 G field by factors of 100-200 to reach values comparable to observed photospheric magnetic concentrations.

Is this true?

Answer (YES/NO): NO